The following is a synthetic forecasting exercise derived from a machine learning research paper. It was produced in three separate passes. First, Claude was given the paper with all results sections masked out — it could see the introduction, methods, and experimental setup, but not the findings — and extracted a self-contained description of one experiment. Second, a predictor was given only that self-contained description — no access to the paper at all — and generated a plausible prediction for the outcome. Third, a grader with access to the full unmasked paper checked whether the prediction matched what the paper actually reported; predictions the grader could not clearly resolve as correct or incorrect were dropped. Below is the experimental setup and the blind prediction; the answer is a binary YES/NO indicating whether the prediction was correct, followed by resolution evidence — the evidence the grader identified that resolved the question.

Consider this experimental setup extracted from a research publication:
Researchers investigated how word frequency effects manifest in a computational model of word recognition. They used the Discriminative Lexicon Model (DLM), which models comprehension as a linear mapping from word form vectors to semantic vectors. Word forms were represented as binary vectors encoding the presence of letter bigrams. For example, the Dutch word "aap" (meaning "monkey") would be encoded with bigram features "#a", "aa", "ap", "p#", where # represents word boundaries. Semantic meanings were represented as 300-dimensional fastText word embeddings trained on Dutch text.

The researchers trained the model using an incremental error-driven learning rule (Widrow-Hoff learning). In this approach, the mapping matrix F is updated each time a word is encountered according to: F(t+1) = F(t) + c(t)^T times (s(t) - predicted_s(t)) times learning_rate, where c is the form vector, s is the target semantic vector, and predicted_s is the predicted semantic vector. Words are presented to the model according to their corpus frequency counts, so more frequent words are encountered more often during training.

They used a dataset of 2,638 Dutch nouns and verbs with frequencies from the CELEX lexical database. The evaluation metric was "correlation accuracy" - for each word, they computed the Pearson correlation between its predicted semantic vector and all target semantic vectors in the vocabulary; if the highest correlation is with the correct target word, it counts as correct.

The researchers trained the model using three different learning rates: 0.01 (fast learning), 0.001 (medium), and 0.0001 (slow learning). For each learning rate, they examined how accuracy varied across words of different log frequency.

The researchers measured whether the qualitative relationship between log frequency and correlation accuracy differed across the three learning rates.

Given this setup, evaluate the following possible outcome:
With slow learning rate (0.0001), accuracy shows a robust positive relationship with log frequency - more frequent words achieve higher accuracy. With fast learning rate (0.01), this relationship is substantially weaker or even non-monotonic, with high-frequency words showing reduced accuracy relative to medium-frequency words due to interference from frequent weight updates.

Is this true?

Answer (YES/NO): NO